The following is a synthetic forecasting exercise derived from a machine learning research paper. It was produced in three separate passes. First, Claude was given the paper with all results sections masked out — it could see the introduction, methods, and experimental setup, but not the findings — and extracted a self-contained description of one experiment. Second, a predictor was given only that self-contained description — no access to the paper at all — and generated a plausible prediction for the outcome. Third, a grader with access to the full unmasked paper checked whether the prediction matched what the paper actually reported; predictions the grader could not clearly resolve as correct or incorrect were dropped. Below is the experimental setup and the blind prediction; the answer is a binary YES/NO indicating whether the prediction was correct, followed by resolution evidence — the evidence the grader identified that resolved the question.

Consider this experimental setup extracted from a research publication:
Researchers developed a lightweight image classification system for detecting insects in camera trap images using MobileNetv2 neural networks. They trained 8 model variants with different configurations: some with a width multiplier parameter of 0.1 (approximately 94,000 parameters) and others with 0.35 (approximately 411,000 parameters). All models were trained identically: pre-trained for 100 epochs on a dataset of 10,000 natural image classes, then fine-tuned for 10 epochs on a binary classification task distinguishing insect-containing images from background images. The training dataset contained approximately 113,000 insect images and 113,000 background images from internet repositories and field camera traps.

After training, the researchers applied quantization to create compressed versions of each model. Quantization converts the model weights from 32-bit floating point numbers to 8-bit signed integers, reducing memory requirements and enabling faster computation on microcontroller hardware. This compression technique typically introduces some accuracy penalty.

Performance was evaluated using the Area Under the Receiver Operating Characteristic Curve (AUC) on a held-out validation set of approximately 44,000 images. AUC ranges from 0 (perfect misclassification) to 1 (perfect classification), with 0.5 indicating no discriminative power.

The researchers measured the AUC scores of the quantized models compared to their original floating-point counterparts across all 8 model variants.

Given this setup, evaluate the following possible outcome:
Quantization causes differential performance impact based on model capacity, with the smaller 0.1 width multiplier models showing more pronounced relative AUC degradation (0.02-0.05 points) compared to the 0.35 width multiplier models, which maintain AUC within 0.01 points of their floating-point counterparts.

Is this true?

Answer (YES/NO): NO